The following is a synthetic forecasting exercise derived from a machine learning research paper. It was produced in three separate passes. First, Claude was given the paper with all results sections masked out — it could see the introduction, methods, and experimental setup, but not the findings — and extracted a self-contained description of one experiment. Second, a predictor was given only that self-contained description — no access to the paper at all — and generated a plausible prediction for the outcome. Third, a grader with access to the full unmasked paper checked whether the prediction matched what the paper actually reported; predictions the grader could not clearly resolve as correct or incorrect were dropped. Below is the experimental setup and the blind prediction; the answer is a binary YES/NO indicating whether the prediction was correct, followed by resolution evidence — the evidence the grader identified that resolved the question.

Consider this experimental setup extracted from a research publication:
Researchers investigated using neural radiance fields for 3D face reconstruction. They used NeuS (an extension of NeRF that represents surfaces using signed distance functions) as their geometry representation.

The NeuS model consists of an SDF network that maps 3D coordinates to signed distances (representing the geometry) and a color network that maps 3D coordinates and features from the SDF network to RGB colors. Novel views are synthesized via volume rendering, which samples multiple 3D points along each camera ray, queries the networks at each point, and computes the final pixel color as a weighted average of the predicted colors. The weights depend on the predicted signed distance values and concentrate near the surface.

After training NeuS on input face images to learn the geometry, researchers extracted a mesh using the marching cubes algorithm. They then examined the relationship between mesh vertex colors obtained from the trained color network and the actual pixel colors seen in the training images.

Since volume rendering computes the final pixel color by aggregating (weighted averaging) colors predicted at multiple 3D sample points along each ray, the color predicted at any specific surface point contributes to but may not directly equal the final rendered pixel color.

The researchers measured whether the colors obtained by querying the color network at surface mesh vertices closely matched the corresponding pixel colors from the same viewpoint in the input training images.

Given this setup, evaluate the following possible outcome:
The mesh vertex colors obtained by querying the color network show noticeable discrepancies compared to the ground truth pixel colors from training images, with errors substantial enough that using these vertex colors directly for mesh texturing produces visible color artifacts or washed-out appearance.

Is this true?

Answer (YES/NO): YES